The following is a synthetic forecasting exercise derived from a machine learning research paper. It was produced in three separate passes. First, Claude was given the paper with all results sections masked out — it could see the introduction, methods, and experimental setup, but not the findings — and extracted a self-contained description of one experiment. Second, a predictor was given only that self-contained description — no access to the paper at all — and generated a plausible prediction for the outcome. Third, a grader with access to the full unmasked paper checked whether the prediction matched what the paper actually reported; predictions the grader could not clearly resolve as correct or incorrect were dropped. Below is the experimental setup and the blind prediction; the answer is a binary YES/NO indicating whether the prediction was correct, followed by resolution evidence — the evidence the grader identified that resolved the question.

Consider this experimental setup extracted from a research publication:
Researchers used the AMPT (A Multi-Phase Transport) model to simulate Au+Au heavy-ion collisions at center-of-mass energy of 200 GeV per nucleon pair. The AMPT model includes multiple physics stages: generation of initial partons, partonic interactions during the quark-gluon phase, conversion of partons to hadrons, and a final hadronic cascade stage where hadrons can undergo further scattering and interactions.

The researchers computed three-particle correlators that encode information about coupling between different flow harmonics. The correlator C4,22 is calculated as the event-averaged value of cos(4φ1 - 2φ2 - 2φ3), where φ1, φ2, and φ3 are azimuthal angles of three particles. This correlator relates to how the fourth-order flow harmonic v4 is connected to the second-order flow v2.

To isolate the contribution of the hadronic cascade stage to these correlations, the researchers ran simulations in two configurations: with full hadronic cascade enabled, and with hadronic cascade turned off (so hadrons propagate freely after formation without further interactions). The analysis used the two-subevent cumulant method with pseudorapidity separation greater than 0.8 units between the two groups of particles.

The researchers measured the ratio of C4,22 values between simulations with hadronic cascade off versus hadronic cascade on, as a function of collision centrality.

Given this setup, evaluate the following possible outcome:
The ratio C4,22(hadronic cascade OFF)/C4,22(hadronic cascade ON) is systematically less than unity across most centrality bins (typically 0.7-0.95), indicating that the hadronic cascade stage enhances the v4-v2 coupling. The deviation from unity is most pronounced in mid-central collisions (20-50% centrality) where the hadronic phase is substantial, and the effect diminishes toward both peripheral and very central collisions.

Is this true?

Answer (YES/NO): NO